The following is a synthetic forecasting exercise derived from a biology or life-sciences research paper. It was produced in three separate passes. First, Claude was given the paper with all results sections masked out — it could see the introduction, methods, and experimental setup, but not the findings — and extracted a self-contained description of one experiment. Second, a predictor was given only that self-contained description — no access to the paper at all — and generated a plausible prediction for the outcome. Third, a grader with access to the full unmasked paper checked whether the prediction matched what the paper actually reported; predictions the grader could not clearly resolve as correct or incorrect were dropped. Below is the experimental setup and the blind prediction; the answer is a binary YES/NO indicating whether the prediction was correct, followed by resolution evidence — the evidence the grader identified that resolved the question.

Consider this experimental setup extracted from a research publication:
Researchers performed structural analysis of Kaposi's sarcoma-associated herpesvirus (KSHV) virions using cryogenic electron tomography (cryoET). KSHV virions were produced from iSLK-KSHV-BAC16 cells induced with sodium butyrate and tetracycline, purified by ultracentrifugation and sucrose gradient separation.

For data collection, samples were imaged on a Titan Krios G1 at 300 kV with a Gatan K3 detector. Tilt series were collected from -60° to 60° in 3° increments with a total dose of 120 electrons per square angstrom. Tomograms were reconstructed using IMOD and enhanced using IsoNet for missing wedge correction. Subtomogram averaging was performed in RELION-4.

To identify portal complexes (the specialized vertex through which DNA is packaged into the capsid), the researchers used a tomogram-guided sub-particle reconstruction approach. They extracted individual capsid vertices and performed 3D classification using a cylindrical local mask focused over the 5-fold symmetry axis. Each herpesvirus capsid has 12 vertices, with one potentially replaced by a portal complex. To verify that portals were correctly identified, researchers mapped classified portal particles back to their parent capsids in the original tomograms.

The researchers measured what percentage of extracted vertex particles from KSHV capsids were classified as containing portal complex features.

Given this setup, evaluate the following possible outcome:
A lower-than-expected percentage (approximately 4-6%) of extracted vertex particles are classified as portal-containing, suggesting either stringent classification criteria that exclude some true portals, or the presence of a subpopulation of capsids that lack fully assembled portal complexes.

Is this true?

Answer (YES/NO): NO